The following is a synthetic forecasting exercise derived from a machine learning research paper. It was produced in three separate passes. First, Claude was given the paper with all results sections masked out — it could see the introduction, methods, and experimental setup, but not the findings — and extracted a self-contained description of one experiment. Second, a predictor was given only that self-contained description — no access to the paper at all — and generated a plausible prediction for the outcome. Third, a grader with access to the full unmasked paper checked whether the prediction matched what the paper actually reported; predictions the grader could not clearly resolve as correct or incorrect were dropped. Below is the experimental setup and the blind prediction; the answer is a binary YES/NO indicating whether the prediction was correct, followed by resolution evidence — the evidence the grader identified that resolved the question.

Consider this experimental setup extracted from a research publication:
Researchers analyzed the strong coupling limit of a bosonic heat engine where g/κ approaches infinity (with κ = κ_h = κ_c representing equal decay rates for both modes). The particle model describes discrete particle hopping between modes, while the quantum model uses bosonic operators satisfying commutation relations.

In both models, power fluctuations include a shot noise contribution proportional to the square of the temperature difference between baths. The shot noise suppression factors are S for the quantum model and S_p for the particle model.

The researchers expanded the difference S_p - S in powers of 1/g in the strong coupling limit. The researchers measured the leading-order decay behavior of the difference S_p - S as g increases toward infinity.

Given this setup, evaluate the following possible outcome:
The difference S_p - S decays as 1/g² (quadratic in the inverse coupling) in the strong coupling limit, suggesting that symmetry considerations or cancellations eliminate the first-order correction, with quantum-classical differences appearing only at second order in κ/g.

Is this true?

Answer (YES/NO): YES